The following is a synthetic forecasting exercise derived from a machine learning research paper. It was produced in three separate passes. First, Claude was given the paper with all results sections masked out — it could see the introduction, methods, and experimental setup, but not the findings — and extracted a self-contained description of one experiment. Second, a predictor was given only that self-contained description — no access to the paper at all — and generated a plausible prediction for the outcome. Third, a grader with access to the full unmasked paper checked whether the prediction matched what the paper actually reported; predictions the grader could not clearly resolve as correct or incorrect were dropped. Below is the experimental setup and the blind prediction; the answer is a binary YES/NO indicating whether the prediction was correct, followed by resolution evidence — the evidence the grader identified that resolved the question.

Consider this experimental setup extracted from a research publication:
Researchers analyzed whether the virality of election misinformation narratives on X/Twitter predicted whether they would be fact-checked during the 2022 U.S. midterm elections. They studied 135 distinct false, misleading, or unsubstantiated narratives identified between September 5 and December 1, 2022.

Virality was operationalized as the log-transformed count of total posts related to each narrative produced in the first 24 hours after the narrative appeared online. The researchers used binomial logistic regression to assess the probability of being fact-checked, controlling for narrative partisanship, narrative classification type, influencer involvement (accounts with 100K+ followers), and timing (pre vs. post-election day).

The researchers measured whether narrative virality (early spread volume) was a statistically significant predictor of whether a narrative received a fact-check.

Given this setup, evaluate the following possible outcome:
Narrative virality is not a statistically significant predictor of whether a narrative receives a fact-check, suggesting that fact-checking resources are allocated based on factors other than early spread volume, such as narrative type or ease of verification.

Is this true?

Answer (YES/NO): YES